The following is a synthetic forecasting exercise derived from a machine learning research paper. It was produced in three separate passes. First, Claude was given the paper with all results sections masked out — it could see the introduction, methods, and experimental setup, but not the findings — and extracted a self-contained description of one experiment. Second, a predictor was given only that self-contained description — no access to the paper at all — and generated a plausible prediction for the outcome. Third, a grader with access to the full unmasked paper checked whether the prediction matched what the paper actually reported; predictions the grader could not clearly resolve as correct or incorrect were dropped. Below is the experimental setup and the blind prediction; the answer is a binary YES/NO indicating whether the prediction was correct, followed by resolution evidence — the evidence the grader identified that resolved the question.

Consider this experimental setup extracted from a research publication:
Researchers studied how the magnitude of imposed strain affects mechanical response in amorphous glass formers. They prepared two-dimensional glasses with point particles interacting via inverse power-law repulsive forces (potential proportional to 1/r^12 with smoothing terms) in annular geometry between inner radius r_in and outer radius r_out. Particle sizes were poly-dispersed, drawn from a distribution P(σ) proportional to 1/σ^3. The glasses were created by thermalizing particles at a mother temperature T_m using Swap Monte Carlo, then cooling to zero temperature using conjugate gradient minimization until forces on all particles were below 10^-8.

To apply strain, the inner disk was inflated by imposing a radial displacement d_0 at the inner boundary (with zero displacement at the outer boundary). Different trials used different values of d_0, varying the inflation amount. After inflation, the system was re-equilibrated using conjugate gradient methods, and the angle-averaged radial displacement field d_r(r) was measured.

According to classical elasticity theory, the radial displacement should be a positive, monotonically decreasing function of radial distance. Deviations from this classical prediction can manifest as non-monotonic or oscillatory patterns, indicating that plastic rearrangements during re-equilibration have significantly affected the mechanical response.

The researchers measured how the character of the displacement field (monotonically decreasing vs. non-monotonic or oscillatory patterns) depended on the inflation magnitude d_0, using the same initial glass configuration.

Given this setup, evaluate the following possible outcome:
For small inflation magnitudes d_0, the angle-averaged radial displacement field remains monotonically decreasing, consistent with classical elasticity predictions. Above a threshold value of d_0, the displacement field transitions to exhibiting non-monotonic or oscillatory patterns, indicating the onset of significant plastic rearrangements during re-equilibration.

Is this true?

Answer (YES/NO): NO